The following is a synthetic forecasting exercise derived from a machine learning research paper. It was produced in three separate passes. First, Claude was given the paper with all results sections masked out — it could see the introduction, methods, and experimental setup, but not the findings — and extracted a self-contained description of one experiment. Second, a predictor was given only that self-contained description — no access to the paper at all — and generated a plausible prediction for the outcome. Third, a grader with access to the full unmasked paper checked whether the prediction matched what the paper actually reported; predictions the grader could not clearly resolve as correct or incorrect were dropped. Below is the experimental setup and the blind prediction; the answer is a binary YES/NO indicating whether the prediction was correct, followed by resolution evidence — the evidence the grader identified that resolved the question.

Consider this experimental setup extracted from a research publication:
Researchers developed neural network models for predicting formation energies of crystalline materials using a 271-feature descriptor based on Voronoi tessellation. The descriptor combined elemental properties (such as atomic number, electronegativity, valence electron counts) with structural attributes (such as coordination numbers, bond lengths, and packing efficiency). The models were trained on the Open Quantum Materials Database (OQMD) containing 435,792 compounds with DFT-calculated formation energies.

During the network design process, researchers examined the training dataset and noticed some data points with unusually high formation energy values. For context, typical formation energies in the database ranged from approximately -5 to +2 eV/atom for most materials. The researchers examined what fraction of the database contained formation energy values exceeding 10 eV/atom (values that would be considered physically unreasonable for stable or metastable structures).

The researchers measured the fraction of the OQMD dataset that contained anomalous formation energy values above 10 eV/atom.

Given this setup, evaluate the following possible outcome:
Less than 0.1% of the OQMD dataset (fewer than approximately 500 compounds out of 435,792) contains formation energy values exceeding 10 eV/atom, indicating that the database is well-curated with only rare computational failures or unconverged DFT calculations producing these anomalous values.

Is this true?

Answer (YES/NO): YES